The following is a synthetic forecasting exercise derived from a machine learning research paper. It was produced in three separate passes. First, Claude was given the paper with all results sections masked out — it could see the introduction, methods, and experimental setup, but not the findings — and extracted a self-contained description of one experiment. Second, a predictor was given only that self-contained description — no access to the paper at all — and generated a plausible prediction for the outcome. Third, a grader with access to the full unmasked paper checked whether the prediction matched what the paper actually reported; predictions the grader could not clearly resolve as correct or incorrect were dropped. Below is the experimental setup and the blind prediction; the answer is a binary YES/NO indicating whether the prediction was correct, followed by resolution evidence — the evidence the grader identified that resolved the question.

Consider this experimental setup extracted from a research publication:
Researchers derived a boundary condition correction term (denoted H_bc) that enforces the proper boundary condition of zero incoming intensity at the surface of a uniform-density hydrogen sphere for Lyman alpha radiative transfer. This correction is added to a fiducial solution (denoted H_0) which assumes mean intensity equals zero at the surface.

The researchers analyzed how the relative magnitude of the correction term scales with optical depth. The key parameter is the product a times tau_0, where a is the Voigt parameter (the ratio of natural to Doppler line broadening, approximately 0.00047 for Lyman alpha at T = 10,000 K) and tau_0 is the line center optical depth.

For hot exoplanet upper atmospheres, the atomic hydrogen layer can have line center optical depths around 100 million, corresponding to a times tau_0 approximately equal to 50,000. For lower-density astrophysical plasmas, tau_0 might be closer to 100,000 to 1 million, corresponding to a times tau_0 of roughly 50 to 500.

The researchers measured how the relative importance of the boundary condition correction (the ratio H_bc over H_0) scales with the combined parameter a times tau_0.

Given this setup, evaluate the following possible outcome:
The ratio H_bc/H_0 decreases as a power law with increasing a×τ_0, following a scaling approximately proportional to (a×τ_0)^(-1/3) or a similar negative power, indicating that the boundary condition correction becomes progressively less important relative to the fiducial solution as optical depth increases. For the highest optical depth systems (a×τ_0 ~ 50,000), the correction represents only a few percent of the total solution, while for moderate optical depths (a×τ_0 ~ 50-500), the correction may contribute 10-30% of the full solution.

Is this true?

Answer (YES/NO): YES